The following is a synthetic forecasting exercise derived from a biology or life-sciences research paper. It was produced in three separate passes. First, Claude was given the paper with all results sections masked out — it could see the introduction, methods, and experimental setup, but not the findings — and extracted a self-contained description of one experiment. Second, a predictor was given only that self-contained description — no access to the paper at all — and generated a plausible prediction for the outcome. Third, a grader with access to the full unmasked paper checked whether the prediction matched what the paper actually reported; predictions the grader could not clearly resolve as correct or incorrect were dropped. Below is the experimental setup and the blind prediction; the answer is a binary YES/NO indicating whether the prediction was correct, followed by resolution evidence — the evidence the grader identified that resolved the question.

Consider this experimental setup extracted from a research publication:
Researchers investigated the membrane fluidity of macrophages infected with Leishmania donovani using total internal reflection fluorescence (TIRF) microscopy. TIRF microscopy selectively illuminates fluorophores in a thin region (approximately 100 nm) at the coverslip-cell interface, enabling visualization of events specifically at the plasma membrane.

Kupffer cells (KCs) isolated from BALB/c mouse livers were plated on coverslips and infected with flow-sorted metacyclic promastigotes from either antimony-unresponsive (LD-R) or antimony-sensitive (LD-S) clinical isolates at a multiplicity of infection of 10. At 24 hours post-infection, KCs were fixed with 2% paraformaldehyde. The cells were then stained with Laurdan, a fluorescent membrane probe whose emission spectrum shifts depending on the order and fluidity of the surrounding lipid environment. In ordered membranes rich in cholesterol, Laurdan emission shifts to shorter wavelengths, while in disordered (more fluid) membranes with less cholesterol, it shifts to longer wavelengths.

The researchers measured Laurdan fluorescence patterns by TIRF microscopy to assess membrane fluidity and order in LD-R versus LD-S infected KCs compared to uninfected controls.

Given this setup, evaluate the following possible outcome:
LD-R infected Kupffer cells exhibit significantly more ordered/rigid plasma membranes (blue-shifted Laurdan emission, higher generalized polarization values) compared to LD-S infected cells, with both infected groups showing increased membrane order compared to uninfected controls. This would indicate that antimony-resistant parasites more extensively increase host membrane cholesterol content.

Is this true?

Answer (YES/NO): NO